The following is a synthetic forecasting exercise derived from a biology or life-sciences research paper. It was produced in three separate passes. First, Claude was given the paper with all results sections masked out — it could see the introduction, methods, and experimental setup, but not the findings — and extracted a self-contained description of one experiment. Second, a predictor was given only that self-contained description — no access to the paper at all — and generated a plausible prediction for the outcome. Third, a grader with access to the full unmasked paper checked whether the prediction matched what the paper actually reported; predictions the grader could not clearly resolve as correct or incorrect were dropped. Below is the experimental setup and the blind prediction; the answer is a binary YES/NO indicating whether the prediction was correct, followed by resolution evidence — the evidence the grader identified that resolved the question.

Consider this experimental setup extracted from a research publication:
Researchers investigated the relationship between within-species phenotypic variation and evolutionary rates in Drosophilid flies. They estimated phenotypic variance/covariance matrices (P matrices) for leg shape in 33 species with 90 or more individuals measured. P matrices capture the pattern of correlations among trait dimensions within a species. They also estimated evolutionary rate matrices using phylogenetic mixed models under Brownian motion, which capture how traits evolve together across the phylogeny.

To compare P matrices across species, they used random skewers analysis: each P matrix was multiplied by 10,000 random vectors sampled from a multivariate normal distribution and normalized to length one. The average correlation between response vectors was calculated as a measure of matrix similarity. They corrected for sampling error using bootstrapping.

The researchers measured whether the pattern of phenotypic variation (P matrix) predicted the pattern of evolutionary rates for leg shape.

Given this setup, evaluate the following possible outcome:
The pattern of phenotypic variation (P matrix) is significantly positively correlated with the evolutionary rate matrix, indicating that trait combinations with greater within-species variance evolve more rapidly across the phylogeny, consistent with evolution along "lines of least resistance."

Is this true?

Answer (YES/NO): YES